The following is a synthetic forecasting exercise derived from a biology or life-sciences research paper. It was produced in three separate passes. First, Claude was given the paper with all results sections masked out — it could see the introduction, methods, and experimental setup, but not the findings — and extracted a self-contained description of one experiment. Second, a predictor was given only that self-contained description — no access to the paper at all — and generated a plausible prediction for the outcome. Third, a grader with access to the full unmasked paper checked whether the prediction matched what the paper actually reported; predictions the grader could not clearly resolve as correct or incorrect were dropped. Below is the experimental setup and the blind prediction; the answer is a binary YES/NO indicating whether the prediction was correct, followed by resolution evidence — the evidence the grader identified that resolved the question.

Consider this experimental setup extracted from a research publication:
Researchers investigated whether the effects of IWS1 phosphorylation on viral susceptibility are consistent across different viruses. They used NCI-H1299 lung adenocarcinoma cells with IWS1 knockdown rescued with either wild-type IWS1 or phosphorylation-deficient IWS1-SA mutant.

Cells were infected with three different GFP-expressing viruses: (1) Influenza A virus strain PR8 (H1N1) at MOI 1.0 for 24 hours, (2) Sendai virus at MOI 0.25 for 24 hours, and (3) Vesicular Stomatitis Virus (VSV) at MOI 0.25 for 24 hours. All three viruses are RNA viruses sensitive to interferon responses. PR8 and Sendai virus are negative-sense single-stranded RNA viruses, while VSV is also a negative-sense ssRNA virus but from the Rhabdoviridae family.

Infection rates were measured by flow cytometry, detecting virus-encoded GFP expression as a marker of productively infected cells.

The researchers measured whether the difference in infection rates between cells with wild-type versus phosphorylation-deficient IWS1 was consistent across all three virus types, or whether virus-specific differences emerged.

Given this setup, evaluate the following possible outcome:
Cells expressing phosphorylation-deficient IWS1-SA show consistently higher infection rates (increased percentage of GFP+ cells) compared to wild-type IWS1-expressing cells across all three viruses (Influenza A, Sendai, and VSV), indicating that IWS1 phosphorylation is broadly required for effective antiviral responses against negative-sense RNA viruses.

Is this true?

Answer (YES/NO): YES